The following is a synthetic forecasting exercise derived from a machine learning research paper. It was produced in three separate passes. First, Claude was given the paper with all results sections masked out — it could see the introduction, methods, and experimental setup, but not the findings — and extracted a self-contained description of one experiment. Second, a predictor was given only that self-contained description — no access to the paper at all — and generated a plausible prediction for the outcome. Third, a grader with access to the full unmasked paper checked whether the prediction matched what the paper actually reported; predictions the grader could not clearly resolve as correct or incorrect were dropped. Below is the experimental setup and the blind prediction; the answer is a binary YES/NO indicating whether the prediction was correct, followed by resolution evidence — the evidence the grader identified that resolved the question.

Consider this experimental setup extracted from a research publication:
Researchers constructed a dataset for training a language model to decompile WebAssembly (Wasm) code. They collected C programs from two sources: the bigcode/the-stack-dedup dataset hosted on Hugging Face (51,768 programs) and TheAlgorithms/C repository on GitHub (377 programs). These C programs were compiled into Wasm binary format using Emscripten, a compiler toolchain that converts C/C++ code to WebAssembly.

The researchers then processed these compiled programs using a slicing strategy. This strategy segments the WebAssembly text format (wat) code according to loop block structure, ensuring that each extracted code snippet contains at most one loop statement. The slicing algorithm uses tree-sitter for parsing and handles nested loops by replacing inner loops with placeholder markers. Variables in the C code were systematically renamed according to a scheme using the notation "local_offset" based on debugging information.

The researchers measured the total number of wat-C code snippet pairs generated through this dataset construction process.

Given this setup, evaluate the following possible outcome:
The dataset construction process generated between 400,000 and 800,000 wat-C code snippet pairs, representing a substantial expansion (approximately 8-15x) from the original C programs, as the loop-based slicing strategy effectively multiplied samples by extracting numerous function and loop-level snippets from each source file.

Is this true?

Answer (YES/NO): NO